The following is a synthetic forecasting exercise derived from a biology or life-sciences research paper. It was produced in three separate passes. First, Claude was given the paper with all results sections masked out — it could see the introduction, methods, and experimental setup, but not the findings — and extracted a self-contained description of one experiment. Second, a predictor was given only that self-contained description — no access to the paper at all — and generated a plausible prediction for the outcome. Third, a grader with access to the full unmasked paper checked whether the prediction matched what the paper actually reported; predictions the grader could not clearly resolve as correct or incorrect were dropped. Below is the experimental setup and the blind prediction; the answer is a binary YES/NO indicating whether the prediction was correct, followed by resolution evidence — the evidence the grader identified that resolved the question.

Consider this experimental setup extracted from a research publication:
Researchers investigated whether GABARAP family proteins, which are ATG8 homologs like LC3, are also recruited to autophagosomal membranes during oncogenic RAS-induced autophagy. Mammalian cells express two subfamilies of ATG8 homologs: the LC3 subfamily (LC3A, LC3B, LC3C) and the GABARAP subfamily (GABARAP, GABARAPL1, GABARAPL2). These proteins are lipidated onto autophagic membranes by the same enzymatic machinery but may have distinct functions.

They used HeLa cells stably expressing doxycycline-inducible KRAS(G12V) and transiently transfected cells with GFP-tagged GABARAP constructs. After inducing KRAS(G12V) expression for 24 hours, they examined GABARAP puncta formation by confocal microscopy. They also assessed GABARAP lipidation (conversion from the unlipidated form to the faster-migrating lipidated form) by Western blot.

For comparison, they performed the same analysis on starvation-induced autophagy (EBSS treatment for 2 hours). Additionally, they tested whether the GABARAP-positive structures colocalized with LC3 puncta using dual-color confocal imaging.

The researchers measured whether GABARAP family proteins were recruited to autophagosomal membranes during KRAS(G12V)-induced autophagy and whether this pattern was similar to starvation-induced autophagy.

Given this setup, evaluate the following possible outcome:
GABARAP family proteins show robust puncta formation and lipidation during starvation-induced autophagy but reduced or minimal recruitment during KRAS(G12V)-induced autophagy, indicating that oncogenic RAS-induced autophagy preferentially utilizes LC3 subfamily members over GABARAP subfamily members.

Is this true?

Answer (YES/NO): NO